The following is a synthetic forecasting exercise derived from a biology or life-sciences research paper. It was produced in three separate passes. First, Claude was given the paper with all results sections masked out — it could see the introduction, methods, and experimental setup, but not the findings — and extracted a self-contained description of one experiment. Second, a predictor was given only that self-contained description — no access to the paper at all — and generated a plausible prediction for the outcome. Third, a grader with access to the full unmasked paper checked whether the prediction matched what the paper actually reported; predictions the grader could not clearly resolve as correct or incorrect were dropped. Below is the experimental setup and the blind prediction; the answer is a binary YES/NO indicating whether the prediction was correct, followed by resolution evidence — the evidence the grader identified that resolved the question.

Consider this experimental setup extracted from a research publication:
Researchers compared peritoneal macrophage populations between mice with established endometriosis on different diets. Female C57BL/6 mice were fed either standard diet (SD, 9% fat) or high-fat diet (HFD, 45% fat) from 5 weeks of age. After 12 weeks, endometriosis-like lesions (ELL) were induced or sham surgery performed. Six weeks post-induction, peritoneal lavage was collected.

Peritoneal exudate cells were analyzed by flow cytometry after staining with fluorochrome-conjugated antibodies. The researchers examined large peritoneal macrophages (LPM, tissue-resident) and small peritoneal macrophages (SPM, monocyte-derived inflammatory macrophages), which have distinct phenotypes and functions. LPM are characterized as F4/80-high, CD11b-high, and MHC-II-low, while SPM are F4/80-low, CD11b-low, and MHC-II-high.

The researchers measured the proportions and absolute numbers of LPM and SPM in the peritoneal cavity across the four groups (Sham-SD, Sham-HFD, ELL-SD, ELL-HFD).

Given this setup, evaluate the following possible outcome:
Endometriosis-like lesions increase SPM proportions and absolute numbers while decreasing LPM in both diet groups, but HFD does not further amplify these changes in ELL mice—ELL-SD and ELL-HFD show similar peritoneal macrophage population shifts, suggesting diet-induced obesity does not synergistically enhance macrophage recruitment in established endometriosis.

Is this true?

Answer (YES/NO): NO